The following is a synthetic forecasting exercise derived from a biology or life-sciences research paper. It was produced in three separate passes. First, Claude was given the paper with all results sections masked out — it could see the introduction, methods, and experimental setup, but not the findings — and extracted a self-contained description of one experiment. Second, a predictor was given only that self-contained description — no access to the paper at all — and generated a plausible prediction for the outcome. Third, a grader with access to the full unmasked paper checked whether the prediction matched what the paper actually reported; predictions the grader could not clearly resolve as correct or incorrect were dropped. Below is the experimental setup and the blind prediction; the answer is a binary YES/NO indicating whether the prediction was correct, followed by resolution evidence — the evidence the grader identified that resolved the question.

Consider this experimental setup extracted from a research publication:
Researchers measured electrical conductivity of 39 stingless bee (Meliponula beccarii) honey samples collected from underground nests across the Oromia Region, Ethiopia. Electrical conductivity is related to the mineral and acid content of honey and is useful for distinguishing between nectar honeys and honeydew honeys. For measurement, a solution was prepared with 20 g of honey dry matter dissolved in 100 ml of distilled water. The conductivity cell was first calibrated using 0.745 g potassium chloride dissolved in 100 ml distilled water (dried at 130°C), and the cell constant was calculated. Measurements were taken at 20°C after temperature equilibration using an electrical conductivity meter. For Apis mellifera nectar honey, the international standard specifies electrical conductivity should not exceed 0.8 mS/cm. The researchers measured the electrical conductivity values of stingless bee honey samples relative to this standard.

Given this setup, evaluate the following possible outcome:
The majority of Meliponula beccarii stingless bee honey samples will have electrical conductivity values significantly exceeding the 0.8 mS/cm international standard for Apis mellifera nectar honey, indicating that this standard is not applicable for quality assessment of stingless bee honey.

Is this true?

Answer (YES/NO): NO